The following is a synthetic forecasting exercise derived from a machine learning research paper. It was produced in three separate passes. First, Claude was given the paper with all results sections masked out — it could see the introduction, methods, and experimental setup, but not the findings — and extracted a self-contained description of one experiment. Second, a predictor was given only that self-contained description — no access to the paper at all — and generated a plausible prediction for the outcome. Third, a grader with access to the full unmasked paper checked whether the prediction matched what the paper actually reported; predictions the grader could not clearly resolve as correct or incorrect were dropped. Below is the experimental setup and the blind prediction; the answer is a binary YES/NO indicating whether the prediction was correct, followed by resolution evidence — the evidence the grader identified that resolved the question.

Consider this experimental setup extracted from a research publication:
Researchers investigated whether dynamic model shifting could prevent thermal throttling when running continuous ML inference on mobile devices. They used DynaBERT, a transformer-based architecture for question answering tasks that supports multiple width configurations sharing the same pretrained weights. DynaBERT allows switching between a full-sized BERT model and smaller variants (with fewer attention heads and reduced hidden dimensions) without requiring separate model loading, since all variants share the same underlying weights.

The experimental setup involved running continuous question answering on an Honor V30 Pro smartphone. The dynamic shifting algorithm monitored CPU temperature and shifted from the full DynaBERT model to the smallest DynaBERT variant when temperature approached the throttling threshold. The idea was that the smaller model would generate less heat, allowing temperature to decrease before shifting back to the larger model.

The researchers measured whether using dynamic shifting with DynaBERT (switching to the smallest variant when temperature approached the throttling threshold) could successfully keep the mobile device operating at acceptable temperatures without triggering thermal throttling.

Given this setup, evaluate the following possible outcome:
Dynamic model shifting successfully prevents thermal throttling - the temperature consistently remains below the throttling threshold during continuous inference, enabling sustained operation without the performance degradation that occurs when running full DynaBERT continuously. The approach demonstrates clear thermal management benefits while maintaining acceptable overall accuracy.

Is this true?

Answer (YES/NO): NO